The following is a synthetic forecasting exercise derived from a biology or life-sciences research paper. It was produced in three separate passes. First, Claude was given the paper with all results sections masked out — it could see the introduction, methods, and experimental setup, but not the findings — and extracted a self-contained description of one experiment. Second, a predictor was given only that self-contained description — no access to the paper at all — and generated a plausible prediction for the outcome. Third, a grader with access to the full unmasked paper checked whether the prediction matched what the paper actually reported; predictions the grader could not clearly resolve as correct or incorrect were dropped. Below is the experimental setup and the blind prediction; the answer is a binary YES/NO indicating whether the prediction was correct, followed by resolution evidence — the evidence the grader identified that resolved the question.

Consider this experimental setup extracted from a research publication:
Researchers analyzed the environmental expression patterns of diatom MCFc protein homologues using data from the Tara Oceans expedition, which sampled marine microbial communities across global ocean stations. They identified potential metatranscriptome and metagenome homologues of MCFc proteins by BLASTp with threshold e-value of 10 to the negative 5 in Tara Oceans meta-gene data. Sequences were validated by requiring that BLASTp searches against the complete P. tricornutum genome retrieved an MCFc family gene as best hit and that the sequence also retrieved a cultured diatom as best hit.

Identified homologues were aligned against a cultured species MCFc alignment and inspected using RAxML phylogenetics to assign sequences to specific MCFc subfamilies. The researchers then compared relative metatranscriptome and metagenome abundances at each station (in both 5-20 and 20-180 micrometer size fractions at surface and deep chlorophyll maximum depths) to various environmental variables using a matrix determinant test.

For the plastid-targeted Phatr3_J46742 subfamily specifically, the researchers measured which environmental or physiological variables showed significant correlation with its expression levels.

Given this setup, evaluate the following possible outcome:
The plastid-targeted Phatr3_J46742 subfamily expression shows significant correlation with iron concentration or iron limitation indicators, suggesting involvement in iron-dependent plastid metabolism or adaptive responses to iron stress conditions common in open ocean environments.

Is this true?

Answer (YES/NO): NO